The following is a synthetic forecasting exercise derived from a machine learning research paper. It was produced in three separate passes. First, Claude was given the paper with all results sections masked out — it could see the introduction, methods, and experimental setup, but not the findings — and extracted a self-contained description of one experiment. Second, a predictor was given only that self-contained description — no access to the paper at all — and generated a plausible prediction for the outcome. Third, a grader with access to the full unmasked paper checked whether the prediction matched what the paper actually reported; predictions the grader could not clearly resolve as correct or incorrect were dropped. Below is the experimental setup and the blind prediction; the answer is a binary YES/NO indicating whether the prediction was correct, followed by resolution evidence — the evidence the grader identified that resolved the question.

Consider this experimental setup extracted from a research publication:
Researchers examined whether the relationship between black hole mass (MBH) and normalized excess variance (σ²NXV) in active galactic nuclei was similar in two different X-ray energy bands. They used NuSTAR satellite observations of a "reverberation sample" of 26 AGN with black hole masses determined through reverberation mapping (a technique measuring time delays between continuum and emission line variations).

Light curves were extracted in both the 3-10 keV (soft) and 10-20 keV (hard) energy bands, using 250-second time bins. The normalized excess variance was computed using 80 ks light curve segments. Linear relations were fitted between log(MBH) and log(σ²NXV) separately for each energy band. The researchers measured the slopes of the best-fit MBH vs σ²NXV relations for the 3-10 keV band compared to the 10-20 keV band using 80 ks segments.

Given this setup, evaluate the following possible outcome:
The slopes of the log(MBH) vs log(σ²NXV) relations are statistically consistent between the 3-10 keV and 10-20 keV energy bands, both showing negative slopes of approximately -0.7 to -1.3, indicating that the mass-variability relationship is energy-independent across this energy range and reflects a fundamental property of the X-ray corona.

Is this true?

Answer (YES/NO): YES